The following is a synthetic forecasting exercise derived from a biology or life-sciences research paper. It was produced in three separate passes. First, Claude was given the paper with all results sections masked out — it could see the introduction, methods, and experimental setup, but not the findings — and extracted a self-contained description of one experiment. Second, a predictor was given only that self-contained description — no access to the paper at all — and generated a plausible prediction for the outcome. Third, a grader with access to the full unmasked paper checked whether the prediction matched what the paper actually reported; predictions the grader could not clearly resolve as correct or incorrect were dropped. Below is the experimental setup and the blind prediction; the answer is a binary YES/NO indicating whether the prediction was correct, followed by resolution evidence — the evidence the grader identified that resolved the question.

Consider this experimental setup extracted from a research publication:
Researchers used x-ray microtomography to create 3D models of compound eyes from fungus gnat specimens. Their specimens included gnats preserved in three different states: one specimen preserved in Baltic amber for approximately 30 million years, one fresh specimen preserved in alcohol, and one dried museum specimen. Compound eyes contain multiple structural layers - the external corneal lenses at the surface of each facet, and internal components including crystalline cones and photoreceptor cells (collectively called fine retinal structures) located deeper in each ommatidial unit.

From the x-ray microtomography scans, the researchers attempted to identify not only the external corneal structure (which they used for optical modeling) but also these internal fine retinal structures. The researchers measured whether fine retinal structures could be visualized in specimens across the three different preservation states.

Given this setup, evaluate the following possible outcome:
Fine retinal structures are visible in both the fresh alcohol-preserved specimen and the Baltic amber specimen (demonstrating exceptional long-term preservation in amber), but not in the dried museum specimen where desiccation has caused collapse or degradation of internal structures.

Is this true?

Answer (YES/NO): NO